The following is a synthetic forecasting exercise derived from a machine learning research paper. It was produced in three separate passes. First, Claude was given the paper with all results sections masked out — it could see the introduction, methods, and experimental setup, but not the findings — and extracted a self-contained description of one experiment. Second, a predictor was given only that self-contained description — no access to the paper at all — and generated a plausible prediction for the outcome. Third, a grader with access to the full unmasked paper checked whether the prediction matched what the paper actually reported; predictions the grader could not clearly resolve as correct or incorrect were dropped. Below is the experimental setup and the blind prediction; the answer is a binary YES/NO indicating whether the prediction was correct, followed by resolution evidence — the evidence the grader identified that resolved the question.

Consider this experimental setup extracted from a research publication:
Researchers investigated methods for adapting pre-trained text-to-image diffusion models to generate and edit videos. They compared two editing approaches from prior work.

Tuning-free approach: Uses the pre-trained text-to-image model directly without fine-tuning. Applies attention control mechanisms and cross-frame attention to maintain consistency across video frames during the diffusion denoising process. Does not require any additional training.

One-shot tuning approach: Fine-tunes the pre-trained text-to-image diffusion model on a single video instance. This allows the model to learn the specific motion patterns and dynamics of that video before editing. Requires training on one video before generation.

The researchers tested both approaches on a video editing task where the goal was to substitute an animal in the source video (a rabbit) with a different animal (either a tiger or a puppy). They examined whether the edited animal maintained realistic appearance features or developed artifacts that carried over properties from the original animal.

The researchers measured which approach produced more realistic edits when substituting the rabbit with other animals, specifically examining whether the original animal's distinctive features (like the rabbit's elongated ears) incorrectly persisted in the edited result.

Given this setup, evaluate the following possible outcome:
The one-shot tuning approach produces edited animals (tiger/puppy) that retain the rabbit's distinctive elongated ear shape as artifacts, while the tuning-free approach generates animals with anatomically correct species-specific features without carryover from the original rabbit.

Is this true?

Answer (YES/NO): NO